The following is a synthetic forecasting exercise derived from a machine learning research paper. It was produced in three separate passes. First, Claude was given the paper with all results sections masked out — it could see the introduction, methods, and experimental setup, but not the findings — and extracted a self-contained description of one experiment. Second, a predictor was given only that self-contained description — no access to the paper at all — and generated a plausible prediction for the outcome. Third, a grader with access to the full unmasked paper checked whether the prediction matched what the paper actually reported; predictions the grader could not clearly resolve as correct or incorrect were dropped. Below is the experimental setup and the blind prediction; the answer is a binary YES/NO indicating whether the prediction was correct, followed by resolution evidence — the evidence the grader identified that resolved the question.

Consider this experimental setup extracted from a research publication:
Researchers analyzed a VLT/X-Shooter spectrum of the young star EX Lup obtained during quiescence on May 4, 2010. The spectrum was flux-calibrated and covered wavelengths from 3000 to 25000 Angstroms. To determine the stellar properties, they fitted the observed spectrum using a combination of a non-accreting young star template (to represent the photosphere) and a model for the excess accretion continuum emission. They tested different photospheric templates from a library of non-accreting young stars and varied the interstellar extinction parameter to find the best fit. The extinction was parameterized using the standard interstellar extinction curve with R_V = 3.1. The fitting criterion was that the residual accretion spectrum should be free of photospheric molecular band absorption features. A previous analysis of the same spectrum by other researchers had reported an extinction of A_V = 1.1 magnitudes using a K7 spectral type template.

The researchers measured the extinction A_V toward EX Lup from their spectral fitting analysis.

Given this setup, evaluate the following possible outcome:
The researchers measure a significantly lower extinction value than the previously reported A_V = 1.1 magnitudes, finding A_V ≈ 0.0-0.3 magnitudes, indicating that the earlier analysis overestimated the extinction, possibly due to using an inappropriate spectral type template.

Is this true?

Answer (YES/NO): YES